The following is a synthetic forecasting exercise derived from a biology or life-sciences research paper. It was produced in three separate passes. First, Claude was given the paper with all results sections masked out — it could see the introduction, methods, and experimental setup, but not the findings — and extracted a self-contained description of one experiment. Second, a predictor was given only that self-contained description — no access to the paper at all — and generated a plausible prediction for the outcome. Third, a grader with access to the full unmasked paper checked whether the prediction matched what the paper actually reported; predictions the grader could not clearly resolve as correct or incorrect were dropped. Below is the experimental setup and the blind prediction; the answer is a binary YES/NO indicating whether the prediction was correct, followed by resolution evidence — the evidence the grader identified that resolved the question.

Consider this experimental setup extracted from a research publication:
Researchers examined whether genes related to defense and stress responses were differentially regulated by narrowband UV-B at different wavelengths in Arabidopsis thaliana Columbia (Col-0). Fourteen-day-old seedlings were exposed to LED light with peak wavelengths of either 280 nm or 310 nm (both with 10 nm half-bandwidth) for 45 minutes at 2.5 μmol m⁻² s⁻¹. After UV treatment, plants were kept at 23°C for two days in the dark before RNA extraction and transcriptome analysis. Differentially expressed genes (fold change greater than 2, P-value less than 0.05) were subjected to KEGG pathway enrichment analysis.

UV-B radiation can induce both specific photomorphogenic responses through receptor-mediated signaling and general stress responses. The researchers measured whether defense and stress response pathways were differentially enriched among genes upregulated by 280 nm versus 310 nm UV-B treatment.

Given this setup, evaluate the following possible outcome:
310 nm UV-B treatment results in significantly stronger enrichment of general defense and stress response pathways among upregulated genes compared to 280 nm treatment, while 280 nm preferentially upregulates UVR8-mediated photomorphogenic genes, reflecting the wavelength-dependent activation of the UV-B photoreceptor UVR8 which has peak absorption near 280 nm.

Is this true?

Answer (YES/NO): NO